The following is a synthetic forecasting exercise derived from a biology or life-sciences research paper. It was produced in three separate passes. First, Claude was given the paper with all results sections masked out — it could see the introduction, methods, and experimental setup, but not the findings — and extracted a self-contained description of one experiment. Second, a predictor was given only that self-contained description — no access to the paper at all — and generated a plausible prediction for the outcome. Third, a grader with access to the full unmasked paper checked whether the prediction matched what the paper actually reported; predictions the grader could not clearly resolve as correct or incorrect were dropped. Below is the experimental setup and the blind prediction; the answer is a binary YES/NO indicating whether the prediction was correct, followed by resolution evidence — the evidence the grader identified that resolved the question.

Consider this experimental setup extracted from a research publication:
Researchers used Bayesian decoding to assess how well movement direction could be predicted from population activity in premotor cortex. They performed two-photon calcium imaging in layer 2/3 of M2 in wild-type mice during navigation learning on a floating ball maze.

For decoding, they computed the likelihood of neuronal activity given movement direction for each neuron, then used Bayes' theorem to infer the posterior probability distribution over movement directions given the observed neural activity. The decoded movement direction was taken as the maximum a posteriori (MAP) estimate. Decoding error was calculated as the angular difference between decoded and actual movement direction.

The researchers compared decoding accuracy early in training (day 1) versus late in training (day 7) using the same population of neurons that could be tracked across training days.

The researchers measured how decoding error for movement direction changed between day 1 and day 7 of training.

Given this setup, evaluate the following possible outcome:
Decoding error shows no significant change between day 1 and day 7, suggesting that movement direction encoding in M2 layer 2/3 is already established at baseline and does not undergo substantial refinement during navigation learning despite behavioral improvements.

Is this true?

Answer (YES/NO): NO